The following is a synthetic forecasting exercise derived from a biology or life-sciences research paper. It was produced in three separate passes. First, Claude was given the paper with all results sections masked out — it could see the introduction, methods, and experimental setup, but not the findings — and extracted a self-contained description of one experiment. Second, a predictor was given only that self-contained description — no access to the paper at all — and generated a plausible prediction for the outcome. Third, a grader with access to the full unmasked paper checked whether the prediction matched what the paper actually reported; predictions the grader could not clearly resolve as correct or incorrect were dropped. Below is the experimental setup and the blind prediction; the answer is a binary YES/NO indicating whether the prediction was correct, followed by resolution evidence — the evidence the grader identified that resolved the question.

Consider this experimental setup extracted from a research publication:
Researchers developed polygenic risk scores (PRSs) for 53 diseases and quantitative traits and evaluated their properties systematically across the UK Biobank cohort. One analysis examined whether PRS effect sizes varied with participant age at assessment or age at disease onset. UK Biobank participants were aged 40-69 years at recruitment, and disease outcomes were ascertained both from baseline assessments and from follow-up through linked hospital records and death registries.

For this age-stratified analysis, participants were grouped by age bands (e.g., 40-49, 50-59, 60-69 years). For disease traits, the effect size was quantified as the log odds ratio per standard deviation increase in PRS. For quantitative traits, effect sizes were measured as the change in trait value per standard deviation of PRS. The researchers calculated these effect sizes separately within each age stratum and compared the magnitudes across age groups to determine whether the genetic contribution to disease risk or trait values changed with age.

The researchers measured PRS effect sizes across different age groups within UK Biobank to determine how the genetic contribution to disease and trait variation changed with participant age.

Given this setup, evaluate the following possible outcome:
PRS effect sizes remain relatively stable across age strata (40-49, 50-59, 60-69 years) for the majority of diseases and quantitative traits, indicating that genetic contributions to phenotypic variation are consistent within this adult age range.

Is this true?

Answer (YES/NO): NO